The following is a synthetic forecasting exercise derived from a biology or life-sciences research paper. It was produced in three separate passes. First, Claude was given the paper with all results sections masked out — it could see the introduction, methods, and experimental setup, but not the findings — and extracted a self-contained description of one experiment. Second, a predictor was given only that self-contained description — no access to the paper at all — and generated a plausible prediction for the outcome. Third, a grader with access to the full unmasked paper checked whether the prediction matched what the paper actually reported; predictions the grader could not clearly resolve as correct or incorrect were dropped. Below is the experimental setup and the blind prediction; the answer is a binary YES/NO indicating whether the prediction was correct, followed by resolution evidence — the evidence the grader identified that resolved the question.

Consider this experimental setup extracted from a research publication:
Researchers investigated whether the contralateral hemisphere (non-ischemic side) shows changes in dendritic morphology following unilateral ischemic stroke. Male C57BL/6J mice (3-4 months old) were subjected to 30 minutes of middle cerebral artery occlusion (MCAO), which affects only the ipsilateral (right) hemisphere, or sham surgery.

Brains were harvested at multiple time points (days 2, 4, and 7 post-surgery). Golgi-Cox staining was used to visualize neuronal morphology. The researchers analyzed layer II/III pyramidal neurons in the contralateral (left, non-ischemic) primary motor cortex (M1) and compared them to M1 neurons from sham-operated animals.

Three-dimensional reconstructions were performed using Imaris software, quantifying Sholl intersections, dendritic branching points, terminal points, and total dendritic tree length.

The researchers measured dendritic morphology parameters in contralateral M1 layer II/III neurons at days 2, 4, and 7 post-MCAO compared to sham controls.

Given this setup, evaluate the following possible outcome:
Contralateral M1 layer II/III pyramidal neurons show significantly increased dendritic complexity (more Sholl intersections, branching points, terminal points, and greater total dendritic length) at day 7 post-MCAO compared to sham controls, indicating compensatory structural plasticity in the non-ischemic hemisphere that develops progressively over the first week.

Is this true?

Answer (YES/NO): NO